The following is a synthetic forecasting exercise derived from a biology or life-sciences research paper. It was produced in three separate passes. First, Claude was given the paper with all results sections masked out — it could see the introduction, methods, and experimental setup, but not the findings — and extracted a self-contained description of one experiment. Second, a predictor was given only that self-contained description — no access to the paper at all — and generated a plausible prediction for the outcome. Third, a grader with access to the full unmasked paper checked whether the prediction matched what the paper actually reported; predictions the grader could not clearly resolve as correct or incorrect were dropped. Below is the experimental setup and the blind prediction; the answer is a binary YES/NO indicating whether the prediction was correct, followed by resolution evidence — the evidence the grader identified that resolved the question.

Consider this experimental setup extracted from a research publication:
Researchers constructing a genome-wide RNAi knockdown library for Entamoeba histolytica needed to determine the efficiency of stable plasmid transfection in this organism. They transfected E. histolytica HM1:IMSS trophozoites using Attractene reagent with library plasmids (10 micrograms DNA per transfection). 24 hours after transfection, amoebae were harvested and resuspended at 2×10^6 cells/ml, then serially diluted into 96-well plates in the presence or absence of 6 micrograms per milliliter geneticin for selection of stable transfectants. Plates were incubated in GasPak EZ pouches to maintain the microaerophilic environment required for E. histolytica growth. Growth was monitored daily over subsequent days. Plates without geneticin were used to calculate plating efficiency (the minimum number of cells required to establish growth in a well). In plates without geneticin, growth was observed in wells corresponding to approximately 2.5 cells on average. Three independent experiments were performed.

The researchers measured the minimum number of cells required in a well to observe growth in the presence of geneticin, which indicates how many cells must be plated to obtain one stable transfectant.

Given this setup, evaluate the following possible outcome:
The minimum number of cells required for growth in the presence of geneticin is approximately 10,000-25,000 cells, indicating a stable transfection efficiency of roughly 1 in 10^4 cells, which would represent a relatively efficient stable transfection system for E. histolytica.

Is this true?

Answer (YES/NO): NO